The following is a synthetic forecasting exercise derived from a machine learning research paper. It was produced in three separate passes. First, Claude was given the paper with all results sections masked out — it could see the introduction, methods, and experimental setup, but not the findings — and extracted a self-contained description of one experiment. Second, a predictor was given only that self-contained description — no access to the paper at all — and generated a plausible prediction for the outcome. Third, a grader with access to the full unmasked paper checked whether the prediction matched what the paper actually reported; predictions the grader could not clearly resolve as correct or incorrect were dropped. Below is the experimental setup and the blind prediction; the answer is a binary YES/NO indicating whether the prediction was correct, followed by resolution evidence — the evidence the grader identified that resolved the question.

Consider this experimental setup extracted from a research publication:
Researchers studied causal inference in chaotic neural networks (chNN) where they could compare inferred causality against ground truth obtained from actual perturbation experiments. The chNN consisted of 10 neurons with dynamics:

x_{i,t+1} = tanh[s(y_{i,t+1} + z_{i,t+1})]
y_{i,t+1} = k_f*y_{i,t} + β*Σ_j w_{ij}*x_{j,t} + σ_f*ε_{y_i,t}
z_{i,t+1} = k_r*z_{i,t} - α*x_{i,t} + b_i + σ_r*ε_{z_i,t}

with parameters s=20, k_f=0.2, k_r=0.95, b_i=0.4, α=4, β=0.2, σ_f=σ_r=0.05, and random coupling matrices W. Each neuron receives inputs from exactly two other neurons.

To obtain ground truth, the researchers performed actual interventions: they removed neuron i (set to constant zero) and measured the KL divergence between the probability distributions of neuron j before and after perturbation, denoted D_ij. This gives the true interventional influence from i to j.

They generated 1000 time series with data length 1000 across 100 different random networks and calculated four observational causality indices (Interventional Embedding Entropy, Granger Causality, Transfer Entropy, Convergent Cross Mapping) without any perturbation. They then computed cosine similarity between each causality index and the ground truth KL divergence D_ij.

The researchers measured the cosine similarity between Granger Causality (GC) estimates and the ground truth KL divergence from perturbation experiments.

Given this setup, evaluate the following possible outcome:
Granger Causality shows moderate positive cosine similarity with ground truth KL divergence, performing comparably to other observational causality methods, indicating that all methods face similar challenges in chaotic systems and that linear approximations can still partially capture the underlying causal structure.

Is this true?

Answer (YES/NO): NO